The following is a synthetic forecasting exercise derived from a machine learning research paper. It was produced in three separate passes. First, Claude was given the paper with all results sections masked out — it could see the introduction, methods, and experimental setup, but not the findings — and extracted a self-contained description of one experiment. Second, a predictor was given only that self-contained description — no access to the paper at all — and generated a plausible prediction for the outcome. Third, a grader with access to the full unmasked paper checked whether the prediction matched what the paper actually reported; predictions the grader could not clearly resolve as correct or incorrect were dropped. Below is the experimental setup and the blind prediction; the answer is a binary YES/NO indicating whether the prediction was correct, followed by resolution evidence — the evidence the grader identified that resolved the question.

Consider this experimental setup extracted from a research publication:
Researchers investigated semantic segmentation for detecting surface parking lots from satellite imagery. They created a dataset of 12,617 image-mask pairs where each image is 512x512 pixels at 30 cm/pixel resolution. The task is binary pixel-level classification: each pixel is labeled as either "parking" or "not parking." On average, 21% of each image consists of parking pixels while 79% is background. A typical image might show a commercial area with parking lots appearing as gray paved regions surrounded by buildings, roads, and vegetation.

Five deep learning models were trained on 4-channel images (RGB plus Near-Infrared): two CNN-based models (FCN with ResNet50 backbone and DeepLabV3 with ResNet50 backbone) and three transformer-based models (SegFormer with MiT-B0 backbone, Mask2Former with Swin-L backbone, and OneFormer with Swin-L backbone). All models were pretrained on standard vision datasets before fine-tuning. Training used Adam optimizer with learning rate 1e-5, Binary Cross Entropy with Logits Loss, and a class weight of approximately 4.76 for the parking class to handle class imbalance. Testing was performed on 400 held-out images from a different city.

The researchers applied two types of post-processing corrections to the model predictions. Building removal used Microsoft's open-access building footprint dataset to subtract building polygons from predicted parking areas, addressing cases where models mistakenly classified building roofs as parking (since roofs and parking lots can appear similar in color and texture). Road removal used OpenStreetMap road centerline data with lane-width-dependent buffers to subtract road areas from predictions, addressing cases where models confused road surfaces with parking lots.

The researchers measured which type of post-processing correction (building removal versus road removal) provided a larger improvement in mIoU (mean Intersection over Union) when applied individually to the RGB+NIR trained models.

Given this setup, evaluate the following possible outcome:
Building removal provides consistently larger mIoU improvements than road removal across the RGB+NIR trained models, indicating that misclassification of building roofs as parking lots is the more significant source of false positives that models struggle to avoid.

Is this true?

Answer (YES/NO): YES